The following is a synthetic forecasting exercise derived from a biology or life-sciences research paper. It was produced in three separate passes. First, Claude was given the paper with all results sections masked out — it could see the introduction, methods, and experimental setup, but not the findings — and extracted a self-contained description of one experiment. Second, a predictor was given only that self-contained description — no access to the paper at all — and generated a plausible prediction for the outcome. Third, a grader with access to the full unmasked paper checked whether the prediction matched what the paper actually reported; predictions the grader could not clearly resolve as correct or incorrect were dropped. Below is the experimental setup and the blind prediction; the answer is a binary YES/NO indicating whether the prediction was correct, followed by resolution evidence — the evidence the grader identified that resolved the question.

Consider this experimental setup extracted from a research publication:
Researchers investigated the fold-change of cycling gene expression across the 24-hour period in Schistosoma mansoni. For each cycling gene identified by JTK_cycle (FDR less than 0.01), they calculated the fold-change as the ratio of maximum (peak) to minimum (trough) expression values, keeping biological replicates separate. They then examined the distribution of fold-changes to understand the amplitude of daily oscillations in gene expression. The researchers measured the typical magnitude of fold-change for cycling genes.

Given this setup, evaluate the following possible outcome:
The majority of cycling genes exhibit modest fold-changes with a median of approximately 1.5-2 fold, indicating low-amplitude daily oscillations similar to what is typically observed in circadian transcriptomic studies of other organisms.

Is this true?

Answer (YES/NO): NO